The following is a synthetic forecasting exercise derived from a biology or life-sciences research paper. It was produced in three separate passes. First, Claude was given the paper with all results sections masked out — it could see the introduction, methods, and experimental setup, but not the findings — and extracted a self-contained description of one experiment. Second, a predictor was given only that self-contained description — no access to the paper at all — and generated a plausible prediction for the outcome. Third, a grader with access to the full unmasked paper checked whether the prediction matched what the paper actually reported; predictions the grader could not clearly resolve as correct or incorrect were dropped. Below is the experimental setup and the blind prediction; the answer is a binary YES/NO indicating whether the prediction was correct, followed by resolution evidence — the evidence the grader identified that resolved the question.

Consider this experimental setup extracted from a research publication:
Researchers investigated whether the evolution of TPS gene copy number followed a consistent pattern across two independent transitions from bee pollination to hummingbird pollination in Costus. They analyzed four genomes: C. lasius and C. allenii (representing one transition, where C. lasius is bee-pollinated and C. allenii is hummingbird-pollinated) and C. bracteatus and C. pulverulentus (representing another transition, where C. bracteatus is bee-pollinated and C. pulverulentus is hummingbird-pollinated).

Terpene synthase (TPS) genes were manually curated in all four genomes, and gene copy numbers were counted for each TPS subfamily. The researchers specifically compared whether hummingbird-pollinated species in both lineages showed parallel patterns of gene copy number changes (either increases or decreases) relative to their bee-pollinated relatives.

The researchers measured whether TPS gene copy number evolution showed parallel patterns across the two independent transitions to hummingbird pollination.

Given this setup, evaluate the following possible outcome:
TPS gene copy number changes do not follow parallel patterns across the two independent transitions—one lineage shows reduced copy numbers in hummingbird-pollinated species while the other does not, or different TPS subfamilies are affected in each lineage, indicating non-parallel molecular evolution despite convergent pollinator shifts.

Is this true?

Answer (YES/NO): YES